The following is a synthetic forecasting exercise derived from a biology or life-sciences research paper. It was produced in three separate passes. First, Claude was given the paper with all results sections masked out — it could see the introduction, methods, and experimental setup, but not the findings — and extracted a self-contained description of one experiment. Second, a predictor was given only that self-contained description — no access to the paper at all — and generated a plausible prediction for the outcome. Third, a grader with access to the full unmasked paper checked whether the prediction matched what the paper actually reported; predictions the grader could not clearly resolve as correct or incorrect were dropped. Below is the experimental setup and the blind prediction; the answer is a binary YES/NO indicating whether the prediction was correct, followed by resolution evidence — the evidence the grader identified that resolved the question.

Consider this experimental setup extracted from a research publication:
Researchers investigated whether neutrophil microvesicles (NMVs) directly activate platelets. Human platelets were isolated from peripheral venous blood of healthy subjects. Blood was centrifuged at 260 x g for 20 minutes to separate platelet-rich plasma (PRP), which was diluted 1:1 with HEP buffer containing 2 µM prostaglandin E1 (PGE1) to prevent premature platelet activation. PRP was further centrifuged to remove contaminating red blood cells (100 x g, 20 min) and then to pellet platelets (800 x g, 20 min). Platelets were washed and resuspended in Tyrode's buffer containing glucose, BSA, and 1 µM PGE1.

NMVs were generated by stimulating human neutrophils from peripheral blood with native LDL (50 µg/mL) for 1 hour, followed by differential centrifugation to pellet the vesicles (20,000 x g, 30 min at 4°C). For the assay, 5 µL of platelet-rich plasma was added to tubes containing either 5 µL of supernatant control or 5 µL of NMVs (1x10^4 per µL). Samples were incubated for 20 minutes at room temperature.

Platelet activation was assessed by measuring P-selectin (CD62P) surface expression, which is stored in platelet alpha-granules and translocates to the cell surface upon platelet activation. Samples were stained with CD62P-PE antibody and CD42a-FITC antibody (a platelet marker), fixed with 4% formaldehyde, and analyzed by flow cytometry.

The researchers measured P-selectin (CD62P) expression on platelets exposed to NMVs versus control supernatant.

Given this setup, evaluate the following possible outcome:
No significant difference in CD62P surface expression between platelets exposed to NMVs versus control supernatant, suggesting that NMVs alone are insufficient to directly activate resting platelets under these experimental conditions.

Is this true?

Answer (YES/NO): YES